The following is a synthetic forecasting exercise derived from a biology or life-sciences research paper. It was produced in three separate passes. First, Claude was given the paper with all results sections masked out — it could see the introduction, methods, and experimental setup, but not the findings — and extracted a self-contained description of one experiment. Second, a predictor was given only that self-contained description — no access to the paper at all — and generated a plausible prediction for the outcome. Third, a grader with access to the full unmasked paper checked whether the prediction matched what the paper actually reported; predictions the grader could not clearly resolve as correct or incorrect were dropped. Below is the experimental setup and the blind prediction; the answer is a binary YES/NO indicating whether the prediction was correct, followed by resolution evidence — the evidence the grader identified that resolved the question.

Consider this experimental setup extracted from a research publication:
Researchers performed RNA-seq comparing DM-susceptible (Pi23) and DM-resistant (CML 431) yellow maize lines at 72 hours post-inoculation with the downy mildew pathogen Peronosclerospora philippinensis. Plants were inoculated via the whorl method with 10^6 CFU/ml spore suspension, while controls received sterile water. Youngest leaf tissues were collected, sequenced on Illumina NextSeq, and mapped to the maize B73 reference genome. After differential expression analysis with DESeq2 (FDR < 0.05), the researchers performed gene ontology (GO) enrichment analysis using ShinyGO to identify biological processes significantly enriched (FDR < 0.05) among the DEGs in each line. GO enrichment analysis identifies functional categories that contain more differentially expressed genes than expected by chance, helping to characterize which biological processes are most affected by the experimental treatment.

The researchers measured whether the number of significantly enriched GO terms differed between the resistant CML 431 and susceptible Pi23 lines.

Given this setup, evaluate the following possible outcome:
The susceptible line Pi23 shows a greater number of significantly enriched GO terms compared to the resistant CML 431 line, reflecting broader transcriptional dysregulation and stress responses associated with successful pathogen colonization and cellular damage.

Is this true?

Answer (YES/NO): NO